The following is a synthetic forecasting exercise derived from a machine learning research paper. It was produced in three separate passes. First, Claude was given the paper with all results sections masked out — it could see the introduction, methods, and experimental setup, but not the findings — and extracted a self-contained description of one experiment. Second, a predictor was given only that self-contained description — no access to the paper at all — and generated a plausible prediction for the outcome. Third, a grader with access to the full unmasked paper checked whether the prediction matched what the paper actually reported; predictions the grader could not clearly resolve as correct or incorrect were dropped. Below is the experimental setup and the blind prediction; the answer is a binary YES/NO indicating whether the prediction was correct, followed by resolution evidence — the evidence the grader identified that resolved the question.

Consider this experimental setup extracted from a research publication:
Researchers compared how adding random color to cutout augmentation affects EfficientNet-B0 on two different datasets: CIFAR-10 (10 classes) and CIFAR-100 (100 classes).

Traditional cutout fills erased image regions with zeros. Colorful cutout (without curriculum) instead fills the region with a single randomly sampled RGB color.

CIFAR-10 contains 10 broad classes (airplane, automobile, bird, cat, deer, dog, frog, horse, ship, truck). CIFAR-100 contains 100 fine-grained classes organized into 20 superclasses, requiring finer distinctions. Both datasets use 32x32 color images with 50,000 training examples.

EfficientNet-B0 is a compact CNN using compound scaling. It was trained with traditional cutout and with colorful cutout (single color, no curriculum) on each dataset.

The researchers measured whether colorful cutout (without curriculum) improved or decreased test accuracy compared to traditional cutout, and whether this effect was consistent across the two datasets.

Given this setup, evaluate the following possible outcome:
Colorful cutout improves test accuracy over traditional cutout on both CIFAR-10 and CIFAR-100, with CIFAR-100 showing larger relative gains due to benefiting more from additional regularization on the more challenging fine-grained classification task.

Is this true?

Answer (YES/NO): YES